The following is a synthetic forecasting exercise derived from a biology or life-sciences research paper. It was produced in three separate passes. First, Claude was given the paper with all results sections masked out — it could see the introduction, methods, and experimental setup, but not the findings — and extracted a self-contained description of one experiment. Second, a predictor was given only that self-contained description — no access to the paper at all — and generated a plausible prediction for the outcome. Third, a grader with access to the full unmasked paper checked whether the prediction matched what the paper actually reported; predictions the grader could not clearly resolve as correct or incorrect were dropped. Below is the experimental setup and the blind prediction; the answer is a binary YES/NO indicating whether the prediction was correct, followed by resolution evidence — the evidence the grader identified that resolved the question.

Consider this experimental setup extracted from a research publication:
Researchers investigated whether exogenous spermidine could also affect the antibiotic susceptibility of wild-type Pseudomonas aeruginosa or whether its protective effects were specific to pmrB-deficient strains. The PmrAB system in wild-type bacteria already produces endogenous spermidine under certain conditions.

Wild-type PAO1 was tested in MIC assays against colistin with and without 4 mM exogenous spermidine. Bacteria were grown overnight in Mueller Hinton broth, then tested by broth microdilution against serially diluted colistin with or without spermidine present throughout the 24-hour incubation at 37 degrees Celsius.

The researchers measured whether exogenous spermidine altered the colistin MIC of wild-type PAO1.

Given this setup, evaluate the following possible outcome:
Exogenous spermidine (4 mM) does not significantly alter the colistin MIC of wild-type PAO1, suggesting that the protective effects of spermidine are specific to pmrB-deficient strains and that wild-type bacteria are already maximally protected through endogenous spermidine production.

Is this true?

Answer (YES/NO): YES